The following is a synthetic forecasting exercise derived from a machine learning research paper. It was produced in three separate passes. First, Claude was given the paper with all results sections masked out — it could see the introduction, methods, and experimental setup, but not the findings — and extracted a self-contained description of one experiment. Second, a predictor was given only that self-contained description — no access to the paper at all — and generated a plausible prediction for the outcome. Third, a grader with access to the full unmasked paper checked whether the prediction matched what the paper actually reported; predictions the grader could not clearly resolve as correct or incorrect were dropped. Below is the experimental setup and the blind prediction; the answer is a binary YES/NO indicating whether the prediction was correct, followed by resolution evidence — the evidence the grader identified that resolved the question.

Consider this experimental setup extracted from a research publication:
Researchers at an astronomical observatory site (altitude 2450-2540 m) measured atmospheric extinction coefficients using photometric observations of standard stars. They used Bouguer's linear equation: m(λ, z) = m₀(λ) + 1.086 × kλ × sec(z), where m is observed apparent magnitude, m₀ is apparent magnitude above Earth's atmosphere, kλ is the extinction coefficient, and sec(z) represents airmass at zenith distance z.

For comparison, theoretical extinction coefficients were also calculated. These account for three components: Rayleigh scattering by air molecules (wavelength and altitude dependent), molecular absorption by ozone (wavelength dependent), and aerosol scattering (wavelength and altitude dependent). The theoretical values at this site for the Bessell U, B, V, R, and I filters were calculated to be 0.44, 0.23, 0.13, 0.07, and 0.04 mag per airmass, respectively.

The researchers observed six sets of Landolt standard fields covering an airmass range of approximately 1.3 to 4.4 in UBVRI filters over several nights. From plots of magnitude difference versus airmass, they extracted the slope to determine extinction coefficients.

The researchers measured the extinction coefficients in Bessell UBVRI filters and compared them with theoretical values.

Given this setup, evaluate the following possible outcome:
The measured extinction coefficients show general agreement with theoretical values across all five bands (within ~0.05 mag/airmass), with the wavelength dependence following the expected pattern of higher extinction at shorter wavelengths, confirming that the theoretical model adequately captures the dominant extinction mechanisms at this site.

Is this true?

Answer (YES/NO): YES